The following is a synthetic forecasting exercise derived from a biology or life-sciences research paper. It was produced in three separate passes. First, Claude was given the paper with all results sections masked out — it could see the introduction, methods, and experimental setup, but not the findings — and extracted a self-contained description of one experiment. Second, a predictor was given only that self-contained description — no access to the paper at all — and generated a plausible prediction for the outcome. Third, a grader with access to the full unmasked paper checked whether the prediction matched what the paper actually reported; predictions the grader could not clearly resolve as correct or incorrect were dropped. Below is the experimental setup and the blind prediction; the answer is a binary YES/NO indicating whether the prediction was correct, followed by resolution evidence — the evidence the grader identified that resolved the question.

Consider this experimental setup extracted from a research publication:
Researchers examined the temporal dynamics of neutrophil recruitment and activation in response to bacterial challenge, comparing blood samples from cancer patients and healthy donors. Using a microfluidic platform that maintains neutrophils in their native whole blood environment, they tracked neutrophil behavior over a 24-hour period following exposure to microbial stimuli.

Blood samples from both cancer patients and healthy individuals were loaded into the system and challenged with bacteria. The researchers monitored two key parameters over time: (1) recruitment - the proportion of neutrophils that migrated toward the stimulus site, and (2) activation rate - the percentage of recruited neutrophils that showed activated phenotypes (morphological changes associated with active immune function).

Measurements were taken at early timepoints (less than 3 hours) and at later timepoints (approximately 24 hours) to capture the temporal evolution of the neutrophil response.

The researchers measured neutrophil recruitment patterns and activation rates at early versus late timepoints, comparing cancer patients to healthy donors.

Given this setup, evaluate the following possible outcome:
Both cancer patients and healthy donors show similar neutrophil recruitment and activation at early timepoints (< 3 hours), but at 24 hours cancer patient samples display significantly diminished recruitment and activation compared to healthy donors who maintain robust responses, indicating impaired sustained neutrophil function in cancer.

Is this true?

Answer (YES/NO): NO